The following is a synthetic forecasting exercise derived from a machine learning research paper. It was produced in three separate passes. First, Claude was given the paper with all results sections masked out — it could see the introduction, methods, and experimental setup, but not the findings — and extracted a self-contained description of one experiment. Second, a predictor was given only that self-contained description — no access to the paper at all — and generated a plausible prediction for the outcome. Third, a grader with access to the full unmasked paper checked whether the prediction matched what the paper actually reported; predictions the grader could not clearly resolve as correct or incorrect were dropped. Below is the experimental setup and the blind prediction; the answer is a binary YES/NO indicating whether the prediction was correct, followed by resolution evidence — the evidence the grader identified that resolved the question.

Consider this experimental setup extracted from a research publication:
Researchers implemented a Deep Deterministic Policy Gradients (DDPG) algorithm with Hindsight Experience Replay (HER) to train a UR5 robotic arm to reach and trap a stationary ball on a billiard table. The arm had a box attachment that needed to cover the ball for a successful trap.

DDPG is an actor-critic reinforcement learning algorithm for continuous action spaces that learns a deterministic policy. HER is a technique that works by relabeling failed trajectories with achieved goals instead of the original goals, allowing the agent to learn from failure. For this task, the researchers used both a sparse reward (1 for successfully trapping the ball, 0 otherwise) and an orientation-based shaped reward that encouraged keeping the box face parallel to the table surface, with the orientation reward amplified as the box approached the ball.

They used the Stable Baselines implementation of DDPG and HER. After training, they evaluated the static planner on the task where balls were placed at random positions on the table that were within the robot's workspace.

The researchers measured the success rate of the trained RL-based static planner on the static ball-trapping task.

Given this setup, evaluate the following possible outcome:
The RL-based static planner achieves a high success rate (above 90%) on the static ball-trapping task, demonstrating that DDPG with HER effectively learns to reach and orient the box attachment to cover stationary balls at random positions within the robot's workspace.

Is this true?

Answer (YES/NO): NO